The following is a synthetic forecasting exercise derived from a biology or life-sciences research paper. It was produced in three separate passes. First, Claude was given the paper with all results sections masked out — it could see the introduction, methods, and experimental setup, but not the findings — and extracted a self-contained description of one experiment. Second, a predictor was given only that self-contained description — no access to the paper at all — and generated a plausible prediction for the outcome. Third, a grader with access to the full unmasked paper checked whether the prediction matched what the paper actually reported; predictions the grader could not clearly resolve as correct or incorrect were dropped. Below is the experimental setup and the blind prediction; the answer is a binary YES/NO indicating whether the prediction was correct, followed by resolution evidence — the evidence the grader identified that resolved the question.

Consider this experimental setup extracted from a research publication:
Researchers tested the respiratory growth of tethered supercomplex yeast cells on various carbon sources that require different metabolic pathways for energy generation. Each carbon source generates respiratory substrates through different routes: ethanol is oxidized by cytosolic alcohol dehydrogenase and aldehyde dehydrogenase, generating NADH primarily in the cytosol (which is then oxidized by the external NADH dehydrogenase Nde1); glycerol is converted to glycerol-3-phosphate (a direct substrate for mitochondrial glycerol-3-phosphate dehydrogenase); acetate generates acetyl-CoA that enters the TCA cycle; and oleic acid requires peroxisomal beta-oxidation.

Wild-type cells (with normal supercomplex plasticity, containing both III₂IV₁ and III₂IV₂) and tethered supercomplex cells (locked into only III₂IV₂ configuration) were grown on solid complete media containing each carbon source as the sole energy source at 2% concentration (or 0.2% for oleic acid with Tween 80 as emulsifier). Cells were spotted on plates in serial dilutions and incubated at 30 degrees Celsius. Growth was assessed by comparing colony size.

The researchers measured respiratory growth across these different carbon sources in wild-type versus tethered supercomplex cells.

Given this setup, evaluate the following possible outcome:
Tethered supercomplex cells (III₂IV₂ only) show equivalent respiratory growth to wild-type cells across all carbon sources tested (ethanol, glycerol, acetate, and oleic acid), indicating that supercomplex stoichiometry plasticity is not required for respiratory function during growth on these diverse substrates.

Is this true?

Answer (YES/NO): NO